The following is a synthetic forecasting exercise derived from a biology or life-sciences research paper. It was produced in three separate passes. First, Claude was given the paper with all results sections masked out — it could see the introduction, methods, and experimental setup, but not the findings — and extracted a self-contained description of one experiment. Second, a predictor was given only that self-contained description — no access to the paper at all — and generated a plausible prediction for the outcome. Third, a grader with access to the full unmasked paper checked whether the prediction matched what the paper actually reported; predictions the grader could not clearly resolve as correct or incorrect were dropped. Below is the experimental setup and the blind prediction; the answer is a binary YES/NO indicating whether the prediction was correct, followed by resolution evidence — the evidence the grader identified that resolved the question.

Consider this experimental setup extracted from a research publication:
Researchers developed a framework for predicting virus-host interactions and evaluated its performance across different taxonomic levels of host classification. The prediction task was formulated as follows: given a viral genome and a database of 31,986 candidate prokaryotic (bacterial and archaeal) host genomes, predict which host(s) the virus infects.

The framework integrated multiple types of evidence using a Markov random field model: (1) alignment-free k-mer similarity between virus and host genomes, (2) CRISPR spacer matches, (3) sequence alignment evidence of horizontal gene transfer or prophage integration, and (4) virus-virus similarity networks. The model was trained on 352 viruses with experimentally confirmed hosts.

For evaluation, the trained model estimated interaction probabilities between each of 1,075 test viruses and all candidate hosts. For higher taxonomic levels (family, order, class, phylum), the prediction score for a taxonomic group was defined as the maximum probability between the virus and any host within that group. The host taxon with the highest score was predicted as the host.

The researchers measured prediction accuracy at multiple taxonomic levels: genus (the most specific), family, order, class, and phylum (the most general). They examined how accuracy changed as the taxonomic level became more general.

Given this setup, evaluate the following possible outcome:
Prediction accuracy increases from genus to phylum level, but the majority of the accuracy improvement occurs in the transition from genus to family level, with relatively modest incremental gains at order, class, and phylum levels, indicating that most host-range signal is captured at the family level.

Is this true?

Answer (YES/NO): NO